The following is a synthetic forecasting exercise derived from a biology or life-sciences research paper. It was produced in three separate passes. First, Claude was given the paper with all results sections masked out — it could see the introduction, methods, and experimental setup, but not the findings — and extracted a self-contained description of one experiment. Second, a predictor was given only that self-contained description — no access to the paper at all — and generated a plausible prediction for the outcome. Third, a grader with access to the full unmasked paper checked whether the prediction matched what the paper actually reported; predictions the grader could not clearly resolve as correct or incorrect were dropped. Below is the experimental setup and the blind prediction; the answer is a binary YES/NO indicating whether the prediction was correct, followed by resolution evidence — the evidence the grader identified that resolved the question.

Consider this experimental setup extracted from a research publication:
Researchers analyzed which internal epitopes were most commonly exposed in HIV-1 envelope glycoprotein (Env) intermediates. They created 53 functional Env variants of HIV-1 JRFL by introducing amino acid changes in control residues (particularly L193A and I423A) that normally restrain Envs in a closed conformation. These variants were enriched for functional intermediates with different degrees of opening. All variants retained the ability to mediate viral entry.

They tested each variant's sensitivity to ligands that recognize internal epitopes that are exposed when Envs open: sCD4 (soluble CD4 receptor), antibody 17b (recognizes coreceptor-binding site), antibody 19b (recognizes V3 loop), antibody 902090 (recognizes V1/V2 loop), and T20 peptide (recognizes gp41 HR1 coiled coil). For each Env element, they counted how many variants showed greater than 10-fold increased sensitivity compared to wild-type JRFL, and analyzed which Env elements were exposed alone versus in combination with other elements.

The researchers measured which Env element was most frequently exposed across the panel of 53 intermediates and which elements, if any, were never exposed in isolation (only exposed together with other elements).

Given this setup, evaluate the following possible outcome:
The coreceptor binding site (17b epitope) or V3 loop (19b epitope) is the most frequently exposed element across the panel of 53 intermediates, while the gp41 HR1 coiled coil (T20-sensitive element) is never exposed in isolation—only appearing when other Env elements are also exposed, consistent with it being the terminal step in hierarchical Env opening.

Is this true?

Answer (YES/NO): NO